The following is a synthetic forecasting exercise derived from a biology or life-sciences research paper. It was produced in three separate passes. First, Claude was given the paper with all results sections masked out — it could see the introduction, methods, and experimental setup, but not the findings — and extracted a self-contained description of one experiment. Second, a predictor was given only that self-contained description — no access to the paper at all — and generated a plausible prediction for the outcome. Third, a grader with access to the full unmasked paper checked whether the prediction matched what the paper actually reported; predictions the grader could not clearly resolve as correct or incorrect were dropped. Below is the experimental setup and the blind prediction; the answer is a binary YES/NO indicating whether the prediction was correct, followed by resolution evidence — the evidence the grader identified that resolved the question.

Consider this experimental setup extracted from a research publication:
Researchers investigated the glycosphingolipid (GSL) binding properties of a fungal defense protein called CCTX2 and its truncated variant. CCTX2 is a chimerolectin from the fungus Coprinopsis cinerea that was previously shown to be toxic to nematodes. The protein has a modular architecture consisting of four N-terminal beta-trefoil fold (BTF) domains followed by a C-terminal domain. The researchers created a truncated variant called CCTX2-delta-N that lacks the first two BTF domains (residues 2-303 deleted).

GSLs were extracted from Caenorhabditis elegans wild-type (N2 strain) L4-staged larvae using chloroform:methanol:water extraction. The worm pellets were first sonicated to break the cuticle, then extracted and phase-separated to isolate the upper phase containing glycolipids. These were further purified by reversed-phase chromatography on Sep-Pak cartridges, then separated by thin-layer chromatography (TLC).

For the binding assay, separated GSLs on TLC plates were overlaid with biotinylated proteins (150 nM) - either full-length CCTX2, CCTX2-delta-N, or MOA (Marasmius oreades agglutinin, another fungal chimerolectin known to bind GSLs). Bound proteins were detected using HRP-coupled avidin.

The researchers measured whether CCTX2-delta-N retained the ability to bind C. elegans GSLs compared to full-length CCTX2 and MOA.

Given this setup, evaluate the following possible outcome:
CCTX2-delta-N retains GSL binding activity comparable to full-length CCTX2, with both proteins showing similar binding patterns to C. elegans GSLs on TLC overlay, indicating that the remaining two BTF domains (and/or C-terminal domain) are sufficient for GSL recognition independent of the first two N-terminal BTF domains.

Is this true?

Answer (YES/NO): NO